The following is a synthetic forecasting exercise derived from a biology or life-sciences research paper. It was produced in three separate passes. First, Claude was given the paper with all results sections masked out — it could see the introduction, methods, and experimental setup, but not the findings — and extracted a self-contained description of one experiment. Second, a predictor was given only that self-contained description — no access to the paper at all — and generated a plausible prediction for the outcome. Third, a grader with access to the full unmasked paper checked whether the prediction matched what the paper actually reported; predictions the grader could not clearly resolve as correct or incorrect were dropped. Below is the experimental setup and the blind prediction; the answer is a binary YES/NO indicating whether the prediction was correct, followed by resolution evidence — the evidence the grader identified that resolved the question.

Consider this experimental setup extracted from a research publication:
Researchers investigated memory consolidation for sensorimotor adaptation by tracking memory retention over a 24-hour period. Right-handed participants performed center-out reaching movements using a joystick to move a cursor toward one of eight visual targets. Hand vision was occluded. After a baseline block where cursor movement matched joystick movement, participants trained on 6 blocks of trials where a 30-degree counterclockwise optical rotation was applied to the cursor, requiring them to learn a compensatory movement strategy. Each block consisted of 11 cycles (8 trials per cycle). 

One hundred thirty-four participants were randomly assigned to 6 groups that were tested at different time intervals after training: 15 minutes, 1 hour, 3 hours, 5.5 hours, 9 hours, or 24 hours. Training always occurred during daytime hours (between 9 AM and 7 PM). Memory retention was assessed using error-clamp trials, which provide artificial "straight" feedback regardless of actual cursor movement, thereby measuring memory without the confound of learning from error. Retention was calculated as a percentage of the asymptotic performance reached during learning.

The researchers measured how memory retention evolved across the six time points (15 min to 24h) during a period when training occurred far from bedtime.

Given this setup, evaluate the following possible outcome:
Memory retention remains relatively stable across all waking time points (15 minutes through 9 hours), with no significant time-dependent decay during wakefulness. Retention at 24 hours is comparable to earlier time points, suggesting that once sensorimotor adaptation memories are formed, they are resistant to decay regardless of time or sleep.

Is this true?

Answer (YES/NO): NO